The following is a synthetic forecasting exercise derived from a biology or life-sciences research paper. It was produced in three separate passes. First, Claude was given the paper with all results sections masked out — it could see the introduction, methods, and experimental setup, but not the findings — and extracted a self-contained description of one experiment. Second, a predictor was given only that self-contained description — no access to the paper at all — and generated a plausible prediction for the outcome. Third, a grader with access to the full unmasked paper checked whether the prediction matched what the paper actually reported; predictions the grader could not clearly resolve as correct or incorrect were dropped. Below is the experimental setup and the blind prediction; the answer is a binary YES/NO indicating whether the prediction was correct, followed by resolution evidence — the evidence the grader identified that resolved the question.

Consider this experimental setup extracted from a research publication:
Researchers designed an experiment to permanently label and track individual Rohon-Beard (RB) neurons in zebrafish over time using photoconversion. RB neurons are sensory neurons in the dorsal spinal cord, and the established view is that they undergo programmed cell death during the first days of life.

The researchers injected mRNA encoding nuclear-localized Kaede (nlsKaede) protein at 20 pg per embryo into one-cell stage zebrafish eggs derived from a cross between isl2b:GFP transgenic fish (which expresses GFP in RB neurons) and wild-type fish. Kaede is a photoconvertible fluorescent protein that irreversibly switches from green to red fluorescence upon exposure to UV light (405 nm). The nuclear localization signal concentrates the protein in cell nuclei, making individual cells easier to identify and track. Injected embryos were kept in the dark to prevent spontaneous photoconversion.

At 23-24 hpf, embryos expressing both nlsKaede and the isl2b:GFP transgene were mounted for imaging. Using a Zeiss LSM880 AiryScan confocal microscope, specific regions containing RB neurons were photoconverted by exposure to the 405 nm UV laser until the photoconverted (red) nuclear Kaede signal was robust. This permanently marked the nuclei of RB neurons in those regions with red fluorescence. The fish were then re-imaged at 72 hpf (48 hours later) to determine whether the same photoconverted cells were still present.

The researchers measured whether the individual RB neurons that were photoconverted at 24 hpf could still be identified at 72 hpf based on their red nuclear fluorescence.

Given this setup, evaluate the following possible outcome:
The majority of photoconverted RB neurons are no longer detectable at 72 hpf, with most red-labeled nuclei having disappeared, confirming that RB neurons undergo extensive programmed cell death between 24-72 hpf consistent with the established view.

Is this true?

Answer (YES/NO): NO